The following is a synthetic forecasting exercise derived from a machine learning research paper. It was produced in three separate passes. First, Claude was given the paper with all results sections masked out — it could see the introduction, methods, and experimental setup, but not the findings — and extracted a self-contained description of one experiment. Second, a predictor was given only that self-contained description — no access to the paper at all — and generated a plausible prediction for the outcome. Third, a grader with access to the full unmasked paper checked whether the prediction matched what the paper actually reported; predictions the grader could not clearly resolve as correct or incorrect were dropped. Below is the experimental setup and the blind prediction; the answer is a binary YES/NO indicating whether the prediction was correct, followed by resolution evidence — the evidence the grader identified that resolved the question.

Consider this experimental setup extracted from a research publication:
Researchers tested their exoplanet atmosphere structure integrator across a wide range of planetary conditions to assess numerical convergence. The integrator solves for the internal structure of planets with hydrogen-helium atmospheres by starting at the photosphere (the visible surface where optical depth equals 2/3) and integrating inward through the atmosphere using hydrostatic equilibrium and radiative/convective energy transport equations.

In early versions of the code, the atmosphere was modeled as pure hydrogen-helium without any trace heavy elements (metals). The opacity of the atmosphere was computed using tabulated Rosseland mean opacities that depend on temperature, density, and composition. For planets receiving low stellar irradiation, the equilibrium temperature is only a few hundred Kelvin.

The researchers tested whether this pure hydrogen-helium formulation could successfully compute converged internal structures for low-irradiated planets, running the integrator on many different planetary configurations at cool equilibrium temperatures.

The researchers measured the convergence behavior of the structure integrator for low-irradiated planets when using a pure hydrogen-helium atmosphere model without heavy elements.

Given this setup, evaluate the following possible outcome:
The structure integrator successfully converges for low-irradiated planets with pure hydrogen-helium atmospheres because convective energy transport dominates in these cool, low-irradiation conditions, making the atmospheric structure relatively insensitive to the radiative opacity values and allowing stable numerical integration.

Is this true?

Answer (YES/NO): NO